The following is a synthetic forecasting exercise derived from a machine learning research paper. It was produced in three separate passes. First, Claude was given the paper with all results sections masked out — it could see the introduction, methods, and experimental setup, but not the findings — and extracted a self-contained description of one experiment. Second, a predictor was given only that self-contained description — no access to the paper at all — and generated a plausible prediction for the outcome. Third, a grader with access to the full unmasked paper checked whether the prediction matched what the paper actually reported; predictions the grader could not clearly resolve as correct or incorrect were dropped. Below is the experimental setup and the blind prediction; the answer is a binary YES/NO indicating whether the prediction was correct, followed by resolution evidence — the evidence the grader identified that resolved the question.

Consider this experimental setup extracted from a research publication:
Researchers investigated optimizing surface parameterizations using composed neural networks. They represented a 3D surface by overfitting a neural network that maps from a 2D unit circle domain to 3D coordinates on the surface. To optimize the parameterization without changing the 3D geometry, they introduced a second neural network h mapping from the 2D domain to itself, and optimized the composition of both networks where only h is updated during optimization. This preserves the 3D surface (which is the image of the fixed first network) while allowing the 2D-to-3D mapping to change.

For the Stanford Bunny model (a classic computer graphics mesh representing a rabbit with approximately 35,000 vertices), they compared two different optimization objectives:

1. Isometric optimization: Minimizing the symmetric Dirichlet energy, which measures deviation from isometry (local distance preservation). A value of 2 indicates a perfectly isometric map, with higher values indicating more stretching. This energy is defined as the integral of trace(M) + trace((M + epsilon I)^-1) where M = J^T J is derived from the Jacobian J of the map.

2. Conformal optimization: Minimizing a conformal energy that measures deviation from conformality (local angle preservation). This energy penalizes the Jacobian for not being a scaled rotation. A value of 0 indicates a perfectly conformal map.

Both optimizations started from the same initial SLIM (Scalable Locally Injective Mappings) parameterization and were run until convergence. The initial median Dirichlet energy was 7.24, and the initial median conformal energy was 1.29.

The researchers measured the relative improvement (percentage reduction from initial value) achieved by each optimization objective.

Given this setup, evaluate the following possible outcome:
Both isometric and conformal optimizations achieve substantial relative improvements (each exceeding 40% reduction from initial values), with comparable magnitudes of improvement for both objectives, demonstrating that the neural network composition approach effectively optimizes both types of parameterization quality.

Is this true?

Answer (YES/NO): NO